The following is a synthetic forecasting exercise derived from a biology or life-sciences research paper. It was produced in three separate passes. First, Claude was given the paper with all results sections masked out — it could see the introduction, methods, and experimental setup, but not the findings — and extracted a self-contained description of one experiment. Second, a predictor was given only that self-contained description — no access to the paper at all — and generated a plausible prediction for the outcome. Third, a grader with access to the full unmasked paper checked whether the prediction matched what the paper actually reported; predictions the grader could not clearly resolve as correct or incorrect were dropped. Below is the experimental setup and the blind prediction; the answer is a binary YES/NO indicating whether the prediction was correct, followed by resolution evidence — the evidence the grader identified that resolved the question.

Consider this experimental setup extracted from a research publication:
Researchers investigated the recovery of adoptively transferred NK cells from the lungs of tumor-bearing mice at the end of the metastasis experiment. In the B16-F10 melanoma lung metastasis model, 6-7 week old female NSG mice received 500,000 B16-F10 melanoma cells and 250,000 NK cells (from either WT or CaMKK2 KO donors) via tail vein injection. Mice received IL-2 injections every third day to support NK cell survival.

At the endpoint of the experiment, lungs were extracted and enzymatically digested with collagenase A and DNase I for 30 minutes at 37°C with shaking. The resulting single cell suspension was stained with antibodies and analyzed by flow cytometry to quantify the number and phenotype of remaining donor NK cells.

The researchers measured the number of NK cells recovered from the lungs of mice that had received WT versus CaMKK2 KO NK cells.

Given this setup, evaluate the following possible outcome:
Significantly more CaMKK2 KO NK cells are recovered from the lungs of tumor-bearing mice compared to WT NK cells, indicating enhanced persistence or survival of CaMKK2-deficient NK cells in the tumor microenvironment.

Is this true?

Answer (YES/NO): NO